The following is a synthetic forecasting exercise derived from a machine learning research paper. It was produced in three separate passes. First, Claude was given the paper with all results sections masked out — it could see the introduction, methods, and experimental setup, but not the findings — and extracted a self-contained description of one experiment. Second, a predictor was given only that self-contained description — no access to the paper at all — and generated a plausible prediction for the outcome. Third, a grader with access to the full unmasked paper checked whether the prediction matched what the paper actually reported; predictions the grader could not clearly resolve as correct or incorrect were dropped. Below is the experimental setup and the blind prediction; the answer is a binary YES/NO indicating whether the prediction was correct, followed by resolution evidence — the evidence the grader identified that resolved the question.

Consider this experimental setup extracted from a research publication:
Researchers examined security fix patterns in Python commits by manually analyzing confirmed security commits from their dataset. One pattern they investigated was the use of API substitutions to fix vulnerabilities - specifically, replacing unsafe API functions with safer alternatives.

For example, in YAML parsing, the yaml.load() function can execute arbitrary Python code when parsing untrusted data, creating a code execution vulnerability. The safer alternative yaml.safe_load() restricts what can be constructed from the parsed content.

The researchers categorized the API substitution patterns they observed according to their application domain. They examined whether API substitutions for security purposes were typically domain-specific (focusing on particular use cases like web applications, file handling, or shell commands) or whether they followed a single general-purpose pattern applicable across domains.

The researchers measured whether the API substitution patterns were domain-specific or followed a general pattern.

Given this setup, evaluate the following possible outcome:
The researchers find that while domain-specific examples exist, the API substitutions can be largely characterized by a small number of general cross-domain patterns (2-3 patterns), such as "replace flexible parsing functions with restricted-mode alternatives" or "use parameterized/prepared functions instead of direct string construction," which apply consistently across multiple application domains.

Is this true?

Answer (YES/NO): NO